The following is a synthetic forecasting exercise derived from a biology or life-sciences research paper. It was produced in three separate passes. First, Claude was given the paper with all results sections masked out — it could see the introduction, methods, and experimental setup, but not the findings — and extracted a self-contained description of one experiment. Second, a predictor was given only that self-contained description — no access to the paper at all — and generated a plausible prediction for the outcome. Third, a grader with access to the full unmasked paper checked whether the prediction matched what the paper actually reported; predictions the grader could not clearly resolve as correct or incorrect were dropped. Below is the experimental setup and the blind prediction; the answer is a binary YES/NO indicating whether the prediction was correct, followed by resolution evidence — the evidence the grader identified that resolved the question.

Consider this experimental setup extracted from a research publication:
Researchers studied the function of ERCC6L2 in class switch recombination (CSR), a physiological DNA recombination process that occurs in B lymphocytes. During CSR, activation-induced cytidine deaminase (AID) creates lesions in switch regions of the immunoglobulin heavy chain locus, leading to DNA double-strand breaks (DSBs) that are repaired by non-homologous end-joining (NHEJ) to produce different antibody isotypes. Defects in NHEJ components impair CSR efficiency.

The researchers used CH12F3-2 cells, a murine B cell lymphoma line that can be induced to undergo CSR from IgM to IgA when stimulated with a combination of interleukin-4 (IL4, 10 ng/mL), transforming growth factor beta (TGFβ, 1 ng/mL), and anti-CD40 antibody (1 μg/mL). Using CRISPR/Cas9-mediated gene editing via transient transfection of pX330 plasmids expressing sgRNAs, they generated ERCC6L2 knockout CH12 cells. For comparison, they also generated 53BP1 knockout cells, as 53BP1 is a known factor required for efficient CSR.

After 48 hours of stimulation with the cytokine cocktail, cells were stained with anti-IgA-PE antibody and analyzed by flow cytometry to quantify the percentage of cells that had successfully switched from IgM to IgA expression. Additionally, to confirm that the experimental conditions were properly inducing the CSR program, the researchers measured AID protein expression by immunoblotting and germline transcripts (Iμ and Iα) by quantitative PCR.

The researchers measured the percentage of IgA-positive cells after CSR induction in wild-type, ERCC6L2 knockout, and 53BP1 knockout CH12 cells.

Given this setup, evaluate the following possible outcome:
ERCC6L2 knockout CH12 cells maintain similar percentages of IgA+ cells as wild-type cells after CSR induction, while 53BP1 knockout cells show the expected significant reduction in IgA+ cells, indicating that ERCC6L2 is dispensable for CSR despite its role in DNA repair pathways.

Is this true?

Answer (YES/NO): NO